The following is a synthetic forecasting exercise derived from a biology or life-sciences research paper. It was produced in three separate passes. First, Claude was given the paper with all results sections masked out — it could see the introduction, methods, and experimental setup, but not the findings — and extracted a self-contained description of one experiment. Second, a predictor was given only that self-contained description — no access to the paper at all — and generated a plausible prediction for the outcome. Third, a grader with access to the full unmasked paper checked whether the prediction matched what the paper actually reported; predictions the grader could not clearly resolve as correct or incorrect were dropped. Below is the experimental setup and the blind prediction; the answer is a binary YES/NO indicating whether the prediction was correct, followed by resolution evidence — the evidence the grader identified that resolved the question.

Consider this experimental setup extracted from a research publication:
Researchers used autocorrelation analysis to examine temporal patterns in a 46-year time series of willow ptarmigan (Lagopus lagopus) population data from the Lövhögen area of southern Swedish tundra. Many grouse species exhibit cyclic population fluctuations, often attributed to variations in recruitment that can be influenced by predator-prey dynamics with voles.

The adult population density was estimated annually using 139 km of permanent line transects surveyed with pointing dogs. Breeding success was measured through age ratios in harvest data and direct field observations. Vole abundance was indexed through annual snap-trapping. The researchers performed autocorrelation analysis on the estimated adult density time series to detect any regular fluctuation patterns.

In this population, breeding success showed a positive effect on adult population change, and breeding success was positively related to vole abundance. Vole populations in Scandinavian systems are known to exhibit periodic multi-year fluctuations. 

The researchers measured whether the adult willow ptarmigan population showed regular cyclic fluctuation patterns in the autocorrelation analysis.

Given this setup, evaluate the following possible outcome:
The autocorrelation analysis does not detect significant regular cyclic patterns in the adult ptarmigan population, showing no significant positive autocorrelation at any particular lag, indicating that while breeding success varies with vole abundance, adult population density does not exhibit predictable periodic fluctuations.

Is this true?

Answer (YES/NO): YES